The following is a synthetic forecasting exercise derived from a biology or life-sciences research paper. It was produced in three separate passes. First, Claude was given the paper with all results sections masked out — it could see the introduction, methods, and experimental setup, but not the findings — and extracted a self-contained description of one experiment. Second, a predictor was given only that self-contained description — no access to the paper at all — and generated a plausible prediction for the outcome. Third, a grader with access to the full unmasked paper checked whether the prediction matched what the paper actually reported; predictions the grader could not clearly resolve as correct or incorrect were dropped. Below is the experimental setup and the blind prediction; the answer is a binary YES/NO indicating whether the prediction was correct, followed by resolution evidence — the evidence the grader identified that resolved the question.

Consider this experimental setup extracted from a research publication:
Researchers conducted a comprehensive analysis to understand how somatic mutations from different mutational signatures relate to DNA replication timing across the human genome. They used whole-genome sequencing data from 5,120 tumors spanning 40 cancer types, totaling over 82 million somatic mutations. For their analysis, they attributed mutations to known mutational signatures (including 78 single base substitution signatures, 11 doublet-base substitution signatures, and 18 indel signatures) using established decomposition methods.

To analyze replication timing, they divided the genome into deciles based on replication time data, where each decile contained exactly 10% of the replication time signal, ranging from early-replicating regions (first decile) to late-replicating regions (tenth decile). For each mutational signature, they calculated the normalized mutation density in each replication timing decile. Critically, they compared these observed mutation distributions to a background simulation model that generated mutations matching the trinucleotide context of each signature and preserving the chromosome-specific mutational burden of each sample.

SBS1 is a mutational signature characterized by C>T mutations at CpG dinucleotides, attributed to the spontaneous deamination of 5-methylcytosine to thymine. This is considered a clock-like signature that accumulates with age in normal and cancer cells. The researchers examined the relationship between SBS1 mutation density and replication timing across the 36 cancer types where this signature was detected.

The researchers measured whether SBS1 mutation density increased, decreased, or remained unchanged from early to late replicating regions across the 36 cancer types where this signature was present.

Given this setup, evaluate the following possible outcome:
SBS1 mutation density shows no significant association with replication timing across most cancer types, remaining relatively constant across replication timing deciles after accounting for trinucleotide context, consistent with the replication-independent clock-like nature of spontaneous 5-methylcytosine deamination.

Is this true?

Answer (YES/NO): NO